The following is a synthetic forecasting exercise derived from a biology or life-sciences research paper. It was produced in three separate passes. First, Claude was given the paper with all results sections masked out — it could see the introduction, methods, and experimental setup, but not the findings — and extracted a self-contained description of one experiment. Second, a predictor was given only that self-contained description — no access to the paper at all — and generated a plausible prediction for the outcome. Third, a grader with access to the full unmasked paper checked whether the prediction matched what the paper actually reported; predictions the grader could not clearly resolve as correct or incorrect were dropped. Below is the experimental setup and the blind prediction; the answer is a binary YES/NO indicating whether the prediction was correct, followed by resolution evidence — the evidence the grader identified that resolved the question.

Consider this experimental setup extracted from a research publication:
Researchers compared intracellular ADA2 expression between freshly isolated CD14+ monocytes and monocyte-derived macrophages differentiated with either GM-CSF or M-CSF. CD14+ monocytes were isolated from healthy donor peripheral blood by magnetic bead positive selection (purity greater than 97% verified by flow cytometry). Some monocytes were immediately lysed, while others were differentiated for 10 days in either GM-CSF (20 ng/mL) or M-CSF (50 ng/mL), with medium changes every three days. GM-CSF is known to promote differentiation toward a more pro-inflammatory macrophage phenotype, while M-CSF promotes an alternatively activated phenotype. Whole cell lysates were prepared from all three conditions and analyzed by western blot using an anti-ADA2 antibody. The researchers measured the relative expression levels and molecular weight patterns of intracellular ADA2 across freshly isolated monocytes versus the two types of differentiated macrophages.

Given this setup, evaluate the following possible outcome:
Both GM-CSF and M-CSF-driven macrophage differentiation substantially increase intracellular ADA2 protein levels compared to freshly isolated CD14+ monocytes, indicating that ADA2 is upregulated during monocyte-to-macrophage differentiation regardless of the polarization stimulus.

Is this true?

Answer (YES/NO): NO